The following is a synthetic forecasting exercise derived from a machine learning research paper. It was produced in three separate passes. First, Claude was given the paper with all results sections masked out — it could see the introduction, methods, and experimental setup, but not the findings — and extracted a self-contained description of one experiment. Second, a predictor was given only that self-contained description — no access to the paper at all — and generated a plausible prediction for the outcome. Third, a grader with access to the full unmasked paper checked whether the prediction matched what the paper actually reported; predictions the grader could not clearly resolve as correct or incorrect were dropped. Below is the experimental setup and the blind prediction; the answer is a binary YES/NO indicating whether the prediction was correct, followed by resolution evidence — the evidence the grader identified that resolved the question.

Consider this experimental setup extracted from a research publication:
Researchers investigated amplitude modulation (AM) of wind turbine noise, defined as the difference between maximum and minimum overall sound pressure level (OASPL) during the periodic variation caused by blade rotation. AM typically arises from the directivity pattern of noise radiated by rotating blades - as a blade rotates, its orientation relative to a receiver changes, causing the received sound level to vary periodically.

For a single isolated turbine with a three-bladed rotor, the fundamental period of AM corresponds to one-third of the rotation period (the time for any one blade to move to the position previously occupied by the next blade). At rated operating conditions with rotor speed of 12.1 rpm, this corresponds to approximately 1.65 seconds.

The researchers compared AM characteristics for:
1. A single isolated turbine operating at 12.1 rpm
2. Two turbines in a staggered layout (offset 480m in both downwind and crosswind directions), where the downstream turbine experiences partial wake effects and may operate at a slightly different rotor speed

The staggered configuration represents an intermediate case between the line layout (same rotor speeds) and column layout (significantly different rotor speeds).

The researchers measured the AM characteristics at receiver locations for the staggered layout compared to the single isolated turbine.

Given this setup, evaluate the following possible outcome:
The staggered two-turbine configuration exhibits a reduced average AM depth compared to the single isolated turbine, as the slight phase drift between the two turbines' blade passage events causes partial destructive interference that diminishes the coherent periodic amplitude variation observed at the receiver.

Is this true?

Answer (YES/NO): NO